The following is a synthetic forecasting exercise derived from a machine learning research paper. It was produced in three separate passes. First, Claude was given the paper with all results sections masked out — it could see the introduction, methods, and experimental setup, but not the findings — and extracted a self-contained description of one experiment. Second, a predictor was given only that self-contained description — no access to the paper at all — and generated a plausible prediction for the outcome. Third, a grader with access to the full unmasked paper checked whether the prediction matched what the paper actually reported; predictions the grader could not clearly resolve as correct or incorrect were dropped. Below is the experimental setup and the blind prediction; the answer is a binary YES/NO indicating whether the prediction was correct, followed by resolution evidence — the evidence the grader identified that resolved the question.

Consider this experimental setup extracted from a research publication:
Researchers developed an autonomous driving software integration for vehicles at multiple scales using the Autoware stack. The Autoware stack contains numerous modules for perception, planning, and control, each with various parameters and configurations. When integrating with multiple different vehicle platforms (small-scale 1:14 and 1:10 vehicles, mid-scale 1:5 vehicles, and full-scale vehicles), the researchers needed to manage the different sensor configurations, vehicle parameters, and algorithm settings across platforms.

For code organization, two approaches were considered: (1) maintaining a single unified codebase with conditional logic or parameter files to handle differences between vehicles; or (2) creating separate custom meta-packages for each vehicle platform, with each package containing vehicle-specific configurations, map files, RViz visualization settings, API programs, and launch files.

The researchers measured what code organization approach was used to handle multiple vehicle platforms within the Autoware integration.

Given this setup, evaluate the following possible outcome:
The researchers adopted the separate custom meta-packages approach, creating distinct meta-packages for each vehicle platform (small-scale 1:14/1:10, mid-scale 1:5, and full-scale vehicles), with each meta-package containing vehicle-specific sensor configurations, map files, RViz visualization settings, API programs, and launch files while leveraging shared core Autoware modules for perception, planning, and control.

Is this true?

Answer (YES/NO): YES